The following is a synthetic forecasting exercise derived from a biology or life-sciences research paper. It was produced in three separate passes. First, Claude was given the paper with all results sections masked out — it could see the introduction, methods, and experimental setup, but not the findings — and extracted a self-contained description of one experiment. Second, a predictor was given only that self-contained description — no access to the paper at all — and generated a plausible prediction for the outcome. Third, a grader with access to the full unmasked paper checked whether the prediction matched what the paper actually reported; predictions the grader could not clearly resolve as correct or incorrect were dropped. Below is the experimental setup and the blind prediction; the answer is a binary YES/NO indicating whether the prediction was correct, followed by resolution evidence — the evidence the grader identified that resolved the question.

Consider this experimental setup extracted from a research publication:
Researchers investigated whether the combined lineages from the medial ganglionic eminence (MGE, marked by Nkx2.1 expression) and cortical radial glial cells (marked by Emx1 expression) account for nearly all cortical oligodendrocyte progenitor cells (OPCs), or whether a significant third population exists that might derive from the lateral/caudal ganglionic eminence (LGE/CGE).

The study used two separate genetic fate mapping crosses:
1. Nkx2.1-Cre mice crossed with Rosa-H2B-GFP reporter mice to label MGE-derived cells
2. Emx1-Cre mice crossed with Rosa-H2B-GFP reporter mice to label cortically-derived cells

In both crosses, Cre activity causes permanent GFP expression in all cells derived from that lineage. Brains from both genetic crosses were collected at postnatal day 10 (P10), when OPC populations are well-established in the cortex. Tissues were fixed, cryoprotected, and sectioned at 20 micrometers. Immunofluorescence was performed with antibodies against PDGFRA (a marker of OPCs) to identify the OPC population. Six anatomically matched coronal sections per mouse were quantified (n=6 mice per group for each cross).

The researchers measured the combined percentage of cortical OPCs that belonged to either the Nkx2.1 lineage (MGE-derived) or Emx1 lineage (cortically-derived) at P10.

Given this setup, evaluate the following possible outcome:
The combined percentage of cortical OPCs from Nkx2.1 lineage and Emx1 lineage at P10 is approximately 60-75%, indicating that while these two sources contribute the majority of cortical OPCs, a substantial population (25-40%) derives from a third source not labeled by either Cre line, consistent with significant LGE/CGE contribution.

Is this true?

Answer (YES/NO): NO